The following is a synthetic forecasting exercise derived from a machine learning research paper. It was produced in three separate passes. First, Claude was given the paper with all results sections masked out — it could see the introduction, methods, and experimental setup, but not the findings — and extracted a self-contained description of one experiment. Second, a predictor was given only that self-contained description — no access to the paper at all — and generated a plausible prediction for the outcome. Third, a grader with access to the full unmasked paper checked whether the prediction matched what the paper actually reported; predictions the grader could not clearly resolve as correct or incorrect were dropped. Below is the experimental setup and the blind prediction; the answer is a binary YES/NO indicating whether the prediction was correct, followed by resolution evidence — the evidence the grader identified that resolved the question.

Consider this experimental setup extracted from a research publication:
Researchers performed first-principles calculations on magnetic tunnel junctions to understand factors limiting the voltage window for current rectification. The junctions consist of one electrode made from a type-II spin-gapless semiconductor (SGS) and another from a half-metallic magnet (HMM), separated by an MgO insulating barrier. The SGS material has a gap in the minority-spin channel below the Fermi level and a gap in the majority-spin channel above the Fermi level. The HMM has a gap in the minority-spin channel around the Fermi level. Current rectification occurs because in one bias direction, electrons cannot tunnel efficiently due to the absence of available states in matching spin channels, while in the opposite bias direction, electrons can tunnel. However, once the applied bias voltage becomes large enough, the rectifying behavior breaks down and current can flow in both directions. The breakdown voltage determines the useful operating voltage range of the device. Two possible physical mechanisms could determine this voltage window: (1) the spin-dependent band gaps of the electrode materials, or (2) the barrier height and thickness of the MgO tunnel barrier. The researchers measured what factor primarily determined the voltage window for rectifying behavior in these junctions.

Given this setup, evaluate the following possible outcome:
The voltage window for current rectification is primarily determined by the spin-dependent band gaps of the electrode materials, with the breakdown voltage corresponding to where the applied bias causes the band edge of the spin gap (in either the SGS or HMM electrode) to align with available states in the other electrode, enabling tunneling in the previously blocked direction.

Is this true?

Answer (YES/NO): YES